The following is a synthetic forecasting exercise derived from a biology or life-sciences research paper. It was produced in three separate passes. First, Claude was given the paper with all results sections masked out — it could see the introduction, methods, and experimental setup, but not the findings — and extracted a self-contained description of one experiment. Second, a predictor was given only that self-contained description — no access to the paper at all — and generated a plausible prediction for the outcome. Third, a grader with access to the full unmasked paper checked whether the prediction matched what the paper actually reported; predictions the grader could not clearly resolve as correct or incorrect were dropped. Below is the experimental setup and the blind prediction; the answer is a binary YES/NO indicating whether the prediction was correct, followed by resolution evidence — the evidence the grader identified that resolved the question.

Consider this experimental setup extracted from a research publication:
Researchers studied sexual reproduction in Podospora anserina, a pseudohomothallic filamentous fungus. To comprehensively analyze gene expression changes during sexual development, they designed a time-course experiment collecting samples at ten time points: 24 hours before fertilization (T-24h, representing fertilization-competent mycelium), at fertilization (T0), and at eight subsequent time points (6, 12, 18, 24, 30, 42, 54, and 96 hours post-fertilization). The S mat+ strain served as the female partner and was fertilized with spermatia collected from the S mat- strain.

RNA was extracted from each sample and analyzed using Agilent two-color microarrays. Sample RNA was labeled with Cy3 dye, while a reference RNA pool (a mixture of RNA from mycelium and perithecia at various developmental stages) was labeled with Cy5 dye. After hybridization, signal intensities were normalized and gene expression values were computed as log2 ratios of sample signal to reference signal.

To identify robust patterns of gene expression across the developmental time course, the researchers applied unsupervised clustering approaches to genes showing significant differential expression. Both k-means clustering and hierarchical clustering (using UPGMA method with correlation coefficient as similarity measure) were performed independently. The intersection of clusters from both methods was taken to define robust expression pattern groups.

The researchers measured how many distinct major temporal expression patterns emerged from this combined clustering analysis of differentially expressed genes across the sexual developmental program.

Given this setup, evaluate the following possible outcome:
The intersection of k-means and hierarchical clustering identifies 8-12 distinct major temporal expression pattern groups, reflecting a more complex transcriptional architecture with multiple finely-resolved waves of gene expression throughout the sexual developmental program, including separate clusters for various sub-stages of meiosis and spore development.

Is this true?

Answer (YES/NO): NO